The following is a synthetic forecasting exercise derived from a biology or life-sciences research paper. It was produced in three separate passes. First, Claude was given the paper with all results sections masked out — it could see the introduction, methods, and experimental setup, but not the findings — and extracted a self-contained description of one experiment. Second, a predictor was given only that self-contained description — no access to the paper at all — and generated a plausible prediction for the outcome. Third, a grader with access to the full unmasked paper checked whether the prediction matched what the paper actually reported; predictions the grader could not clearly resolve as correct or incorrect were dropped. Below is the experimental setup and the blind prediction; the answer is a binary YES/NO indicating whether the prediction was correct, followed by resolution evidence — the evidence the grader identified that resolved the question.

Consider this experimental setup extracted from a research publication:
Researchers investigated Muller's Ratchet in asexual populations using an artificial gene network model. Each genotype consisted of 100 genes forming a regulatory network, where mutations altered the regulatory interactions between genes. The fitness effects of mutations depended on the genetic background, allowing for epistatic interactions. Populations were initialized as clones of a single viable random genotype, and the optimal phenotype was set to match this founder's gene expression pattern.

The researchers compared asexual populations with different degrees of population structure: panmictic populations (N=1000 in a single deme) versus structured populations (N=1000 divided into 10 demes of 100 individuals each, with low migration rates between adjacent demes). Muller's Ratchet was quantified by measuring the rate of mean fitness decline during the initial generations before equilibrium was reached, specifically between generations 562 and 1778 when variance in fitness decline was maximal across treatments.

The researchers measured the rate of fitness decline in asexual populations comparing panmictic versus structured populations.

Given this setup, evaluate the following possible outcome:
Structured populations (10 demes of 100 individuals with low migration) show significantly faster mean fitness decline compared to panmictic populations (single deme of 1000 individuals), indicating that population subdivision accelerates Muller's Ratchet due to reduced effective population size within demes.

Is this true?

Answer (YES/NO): YES